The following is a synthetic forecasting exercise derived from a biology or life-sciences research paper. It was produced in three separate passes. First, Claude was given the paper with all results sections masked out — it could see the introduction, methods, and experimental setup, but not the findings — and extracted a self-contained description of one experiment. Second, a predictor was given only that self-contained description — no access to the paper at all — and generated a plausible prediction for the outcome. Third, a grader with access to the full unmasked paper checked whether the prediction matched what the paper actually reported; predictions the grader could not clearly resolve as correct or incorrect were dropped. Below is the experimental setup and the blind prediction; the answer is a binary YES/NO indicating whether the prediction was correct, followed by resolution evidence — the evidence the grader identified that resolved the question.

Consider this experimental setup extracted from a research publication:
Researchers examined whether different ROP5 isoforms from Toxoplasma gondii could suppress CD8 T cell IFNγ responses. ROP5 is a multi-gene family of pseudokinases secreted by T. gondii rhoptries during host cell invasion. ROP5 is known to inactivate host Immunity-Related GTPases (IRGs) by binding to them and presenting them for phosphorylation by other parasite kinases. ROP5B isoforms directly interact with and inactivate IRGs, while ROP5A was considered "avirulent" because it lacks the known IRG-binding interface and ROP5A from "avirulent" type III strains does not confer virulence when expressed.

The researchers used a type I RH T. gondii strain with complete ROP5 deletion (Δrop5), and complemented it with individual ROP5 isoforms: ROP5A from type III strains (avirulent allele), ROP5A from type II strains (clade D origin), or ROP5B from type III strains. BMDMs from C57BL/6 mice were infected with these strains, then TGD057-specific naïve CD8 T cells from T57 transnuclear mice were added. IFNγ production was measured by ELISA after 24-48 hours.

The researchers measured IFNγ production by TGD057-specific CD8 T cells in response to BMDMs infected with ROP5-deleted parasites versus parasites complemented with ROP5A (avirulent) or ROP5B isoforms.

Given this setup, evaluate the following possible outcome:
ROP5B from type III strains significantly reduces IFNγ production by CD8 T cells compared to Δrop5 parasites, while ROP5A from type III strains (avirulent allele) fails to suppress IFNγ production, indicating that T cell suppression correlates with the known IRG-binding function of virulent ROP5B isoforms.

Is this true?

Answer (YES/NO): NO